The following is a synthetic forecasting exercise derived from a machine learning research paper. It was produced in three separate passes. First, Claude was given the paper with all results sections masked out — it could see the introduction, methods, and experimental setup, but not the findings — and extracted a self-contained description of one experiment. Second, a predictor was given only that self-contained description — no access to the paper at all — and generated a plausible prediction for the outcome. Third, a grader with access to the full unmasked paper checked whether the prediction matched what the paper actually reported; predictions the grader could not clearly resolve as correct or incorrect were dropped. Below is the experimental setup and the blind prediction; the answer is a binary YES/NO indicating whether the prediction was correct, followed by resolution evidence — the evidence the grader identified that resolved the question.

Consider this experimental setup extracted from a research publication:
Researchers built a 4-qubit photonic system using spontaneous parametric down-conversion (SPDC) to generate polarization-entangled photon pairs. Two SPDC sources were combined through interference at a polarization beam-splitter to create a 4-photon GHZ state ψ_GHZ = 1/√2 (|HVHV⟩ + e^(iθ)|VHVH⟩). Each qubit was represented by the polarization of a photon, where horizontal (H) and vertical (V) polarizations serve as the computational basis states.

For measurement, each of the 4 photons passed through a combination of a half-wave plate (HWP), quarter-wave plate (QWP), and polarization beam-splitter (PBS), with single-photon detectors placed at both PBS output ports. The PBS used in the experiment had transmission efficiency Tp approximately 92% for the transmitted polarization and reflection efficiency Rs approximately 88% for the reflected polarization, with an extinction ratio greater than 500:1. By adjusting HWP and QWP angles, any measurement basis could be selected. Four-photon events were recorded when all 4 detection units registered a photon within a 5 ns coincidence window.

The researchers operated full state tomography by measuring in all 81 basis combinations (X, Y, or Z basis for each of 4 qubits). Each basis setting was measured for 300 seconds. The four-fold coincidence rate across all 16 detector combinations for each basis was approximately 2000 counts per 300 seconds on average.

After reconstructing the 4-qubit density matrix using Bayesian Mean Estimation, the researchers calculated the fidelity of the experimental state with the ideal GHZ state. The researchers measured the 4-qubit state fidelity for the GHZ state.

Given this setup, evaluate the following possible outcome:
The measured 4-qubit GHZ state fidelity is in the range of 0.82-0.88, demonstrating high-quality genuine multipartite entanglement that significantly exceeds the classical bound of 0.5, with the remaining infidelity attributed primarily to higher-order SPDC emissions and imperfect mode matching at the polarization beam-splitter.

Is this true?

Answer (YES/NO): NO